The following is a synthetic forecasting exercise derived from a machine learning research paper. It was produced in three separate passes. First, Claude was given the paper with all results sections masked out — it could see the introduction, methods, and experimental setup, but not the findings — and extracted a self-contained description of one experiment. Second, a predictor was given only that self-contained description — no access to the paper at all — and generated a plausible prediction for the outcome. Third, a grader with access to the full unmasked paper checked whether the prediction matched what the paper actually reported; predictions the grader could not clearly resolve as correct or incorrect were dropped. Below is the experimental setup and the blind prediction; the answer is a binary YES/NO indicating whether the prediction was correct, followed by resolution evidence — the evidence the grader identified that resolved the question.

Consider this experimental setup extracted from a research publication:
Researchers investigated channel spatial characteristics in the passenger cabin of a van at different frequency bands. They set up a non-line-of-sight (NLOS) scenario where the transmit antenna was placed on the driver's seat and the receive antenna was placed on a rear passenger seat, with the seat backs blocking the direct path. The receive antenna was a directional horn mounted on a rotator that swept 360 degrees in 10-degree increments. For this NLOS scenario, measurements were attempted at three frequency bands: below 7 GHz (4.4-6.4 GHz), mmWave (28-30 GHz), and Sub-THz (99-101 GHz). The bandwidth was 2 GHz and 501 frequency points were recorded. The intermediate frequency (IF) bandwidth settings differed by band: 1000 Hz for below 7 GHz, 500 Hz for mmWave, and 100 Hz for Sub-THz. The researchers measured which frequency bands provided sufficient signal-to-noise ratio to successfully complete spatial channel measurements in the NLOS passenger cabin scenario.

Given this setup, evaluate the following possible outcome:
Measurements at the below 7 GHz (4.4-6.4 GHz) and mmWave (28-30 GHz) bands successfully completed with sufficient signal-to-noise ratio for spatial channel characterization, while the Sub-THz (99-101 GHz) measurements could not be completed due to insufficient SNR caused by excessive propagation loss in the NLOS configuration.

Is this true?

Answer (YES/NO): YES